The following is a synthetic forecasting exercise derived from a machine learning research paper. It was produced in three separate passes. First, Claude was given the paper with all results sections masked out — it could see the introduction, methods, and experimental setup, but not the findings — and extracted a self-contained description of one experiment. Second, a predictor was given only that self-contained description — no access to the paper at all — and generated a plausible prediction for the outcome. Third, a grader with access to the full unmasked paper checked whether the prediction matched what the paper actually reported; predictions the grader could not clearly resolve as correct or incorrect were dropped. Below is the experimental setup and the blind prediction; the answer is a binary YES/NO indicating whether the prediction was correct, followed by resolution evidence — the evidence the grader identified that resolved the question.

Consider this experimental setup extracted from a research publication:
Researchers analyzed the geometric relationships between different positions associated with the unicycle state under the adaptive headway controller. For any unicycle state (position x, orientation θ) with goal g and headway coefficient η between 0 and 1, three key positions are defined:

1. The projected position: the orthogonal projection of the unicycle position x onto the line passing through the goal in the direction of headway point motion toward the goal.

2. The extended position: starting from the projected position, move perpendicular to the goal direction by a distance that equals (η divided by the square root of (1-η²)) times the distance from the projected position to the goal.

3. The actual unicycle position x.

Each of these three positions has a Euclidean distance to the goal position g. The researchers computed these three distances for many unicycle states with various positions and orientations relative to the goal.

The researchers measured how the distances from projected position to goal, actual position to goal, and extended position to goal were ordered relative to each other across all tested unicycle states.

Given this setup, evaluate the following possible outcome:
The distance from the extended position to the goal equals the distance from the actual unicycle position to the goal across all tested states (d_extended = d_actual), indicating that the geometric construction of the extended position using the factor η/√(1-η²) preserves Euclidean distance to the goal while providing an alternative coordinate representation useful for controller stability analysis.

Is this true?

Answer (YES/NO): NO